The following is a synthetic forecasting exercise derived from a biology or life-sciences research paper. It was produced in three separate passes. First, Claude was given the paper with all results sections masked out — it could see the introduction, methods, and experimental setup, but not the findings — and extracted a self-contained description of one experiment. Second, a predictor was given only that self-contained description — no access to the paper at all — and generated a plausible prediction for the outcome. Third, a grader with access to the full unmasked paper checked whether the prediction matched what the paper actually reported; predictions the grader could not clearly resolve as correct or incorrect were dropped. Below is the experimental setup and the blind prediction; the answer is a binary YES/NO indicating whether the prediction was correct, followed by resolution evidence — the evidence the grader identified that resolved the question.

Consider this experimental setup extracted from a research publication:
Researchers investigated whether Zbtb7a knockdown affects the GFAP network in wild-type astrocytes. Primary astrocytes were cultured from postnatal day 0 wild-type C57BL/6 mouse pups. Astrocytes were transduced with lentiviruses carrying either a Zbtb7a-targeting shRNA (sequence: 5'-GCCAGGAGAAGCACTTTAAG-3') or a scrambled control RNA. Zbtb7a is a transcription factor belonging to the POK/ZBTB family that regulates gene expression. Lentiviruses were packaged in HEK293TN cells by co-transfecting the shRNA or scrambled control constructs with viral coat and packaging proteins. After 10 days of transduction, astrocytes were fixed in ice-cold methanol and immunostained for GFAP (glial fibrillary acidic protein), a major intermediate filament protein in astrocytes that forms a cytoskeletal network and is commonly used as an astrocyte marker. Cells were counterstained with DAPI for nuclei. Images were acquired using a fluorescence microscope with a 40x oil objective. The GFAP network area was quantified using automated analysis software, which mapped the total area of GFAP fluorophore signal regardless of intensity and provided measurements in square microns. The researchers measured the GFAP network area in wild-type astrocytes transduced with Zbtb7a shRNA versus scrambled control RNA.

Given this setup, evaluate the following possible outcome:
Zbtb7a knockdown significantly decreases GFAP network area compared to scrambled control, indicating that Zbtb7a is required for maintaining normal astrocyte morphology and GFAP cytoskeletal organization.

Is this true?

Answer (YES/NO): YES